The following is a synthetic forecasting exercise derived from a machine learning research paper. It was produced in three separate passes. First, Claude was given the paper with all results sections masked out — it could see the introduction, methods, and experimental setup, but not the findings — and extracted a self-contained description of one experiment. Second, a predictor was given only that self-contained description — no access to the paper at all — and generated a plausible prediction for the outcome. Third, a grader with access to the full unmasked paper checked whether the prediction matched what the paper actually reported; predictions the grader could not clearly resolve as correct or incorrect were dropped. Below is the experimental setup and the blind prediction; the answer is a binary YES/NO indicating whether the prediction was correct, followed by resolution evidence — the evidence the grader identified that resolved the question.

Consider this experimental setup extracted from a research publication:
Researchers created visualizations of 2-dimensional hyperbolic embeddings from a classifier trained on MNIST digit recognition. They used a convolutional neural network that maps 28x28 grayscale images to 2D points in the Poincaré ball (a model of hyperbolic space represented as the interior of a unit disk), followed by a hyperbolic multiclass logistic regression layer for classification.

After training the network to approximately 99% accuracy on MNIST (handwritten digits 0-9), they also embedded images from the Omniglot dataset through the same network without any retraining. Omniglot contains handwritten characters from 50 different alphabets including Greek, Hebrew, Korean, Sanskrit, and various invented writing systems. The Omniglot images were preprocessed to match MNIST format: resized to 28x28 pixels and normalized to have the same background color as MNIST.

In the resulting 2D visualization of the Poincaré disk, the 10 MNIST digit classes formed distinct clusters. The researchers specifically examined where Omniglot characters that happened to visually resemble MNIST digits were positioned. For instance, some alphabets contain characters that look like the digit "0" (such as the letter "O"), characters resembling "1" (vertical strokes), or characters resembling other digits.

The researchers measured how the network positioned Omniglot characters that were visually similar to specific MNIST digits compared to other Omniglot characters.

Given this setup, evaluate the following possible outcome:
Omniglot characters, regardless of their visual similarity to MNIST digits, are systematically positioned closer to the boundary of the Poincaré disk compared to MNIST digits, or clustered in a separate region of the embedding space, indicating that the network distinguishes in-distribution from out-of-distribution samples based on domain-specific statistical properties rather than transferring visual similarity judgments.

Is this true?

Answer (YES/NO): NO